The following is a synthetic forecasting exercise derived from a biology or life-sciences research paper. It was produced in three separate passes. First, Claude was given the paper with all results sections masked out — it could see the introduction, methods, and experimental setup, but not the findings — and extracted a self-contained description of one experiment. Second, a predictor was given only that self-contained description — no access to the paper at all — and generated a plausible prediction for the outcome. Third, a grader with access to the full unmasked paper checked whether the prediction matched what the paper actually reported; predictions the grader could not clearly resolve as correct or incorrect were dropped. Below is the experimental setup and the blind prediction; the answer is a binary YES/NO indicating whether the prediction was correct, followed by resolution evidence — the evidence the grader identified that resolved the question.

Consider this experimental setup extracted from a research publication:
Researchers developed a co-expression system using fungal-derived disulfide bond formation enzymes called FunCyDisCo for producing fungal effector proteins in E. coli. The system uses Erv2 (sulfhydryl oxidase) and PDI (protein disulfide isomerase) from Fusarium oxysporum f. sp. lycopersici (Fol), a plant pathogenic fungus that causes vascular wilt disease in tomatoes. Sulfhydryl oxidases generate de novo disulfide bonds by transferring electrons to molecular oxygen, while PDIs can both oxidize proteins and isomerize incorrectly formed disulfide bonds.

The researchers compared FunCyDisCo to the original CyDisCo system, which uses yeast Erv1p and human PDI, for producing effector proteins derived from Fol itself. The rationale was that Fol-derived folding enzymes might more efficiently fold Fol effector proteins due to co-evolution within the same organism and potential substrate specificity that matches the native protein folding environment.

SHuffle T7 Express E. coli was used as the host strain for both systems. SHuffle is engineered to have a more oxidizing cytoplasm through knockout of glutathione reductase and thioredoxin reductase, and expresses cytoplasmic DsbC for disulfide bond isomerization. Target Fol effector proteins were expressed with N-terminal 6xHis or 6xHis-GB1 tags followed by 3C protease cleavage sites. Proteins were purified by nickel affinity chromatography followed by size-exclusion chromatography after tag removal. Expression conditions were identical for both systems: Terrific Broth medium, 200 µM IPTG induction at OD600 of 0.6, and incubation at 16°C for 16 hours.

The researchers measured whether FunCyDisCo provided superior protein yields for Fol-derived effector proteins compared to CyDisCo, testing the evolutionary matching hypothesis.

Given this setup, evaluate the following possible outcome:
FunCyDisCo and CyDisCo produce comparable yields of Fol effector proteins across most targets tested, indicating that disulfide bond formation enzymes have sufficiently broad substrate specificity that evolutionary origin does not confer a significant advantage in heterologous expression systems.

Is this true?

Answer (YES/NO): NO